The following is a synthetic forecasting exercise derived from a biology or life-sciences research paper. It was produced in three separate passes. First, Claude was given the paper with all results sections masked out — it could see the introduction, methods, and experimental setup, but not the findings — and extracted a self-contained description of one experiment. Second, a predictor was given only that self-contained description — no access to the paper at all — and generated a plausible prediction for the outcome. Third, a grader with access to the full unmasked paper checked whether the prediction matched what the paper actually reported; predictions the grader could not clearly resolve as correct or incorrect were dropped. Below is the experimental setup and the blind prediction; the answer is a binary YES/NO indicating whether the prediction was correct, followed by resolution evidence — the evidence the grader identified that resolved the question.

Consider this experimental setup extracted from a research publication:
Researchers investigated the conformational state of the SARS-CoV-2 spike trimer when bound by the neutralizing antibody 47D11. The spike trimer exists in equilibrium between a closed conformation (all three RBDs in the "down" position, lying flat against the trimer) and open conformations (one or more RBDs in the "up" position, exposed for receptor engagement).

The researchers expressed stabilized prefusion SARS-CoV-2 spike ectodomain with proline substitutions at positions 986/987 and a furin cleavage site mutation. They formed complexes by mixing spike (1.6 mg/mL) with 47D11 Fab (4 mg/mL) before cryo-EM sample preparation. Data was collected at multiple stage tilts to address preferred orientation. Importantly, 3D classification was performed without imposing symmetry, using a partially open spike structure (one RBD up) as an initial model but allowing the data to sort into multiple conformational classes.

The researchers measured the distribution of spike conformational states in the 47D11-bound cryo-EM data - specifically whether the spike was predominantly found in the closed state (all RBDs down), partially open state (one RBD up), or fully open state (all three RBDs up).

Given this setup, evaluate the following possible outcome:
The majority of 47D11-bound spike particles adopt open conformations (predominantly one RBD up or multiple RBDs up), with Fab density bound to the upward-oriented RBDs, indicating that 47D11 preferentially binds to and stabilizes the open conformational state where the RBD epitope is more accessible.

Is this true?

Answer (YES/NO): NO